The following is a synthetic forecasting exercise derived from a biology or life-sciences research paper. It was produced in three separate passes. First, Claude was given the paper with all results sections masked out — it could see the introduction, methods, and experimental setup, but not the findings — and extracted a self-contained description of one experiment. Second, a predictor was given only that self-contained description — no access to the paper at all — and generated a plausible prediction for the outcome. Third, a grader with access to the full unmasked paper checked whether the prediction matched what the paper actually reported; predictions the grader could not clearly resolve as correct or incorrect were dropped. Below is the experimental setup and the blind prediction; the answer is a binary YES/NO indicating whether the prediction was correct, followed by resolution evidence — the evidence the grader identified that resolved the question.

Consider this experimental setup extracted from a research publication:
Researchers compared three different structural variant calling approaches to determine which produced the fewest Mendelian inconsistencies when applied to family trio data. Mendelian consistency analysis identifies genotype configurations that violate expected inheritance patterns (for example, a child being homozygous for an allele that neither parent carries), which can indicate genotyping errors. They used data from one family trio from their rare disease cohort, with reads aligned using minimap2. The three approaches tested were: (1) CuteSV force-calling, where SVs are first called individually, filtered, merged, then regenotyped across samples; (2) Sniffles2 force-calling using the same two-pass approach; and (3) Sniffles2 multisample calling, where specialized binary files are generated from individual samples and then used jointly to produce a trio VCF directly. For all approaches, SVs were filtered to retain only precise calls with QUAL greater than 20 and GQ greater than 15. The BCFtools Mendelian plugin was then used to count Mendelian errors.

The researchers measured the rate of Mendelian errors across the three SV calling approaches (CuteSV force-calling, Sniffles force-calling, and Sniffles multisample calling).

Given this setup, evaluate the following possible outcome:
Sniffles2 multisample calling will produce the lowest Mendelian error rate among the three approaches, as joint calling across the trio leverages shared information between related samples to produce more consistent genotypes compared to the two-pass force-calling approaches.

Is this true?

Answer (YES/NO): YES